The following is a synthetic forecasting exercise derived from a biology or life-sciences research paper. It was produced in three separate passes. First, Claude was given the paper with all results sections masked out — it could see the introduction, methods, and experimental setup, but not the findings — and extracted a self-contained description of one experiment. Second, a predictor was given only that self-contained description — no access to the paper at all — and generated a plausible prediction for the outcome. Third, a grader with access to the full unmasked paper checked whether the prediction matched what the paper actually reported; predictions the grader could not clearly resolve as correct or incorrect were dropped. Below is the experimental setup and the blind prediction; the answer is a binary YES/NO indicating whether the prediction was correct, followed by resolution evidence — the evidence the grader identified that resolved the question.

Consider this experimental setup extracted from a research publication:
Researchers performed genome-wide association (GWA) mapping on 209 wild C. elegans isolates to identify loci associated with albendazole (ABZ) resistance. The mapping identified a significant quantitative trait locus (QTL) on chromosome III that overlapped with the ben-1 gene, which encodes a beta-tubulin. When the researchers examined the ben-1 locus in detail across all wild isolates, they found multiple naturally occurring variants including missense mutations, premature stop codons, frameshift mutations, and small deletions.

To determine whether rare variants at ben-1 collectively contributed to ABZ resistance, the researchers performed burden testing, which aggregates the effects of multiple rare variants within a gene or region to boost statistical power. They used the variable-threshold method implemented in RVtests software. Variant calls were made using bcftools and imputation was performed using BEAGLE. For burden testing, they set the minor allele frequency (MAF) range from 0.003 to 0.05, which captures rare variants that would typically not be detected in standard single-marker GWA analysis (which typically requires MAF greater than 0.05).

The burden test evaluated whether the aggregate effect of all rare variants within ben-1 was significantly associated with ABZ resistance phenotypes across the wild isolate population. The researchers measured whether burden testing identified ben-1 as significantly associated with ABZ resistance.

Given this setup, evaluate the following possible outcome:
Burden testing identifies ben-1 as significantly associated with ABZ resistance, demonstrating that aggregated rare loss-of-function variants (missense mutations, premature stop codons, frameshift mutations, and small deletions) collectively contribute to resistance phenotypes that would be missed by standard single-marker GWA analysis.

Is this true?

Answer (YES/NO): YES